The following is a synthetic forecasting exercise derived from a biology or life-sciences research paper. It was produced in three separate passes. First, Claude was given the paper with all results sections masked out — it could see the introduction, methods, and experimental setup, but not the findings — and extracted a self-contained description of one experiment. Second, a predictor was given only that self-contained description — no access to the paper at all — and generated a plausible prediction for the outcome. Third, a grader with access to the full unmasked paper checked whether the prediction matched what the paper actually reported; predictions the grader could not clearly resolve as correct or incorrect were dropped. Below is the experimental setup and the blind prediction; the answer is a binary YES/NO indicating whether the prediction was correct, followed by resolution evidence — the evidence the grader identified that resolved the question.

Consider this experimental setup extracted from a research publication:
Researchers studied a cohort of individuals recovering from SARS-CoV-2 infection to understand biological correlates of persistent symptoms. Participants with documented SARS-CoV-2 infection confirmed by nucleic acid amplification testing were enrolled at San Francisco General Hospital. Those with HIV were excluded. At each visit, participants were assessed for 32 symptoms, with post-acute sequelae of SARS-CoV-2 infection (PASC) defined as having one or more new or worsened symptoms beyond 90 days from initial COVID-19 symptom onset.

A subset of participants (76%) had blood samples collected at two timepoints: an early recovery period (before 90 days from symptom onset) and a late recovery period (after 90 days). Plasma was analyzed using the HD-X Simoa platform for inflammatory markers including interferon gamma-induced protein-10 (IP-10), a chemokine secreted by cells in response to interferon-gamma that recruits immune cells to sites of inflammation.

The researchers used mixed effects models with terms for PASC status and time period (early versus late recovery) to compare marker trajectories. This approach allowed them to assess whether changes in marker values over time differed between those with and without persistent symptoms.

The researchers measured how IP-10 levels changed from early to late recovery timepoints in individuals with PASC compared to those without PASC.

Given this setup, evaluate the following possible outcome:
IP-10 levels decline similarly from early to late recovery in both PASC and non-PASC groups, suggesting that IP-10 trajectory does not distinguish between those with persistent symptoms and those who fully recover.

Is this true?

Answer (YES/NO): YES